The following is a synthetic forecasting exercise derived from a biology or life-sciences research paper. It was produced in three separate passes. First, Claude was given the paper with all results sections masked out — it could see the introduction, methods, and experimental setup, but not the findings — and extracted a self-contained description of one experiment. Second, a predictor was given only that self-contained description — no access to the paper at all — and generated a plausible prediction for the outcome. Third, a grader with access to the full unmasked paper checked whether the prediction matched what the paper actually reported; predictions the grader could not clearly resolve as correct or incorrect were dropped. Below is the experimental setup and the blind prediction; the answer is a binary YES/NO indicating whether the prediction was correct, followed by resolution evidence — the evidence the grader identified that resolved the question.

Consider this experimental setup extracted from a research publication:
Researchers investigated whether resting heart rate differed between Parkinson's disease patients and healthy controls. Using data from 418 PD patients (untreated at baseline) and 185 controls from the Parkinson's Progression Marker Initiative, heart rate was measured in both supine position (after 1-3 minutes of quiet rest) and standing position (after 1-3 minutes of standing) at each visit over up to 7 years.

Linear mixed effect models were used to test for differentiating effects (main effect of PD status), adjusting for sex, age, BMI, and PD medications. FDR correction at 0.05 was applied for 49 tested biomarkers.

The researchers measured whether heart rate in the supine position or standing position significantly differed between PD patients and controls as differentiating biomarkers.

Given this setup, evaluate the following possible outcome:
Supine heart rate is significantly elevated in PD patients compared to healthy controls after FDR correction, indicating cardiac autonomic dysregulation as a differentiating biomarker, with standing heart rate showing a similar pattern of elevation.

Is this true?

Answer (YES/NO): YES